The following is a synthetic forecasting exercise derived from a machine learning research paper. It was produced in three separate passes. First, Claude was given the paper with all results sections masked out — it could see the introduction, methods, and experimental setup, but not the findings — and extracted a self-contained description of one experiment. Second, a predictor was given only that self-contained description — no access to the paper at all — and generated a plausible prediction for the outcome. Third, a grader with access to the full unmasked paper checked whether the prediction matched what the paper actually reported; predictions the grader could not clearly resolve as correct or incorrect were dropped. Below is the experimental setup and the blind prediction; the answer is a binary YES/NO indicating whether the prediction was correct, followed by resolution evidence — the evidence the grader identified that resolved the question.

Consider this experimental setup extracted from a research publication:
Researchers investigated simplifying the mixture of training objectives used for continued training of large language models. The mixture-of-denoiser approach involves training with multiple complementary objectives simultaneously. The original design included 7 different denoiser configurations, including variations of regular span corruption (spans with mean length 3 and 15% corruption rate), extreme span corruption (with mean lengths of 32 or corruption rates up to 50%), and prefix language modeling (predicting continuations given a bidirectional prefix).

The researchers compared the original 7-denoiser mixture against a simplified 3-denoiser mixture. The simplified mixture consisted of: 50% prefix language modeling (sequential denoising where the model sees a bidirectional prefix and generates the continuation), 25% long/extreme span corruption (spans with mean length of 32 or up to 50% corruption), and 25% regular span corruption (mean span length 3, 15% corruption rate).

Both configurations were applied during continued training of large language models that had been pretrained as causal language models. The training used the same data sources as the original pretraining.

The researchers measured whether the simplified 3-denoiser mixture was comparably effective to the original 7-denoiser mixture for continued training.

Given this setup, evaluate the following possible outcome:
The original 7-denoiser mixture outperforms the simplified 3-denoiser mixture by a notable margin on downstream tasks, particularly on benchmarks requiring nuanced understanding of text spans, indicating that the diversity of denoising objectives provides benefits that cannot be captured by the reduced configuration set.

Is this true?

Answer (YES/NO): NO